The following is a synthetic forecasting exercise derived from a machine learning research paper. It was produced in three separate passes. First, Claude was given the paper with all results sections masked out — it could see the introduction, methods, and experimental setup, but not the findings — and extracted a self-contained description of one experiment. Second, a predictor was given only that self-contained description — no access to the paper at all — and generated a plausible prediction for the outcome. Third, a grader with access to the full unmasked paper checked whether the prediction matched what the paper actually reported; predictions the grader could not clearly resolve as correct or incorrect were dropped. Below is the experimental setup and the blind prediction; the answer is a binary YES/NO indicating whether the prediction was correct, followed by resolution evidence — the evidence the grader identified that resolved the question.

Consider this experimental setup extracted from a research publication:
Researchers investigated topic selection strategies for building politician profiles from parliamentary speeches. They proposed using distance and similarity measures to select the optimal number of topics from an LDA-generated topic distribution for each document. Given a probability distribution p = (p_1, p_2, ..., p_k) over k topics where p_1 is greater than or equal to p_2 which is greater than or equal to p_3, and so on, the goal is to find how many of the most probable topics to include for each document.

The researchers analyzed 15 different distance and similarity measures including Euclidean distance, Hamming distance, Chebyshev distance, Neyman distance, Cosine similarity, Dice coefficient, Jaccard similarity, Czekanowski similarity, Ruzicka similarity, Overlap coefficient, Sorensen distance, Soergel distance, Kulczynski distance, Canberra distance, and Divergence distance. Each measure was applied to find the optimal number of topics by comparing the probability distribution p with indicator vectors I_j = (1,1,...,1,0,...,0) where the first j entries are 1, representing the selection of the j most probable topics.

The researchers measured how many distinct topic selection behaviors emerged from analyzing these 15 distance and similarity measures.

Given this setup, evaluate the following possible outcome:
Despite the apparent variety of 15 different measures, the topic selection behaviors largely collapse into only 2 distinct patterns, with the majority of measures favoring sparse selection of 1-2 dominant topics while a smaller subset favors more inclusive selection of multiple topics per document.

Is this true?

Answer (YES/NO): NO